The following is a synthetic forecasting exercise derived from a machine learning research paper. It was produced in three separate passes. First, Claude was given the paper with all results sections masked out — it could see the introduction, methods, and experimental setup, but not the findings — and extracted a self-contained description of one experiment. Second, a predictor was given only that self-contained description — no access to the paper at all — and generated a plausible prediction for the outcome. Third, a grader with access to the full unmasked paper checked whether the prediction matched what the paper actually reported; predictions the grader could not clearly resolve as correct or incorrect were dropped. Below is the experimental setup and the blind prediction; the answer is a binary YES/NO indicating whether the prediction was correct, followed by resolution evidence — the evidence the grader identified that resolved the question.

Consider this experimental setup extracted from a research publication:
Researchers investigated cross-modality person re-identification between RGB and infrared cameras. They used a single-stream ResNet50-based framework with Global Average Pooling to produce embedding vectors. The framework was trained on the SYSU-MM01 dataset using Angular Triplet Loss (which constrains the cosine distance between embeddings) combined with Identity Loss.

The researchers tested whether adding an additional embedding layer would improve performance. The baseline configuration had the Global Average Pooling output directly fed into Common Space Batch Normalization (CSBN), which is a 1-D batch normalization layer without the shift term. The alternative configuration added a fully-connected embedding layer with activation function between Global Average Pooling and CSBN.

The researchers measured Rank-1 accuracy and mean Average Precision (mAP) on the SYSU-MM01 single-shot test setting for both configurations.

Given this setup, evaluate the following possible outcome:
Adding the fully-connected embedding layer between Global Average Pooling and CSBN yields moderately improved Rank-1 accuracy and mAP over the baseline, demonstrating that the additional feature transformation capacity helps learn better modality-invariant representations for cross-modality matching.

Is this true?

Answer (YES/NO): NO